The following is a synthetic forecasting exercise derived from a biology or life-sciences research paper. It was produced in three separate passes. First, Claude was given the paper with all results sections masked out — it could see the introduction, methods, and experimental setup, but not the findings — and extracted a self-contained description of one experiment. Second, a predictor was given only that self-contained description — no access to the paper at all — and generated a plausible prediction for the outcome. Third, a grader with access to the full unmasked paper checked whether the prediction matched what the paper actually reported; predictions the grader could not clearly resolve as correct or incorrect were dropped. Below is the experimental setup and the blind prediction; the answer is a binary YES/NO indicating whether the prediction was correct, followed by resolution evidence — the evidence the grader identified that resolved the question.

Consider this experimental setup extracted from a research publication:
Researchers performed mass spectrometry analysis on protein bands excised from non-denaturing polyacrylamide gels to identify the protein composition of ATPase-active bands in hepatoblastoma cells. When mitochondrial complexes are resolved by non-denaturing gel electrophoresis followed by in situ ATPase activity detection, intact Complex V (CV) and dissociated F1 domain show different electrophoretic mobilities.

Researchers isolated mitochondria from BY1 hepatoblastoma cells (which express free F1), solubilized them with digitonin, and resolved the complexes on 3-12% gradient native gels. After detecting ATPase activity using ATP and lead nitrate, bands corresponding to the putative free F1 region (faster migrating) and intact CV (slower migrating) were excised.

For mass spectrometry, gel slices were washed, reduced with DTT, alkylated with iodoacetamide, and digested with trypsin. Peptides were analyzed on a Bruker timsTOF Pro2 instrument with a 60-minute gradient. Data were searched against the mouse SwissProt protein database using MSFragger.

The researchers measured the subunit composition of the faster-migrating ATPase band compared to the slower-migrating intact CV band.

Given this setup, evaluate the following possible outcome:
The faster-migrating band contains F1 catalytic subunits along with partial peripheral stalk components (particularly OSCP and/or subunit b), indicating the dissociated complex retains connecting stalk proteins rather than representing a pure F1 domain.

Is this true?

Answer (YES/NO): NO